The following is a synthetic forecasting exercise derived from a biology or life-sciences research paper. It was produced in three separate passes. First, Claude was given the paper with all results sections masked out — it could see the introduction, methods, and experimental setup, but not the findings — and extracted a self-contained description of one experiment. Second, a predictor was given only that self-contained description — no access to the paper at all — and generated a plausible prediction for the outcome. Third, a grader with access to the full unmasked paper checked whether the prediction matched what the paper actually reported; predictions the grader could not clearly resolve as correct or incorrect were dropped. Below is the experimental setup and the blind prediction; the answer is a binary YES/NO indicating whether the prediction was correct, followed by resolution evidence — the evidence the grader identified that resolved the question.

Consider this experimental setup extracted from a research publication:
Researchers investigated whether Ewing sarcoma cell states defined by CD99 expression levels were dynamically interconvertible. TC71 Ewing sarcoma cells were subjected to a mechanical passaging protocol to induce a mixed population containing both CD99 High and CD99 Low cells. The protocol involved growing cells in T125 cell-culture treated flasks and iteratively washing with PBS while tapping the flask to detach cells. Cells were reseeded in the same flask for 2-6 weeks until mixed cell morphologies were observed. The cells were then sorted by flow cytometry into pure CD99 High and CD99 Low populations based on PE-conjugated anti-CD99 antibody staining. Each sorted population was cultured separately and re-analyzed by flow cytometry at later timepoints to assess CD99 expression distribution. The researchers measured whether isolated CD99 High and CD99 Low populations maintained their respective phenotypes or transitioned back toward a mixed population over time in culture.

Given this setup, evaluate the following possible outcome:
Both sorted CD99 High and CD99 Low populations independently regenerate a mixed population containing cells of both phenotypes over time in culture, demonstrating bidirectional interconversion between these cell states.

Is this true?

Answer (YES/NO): NO